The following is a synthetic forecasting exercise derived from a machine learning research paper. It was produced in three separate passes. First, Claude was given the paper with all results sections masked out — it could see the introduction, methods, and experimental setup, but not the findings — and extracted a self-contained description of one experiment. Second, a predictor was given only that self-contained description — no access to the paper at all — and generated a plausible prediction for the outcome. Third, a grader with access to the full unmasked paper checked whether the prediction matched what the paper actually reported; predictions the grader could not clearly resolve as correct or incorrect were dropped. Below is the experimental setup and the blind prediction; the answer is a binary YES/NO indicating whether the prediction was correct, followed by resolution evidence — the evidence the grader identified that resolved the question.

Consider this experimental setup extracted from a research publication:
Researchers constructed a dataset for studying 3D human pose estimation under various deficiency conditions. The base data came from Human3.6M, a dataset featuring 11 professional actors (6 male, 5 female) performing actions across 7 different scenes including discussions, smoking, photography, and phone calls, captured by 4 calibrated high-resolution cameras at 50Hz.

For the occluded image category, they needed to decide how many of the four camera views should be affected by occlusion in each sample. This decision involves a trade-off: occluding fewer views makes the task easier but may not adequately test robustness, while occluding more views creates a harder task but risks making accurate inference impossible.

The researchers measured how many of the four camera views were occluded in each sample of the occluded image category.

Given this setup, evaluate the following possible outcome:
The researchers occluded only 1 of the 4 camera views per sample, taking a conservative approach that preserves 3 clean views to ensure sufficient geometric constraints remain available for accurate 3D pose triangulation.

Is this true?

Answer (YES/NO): NO